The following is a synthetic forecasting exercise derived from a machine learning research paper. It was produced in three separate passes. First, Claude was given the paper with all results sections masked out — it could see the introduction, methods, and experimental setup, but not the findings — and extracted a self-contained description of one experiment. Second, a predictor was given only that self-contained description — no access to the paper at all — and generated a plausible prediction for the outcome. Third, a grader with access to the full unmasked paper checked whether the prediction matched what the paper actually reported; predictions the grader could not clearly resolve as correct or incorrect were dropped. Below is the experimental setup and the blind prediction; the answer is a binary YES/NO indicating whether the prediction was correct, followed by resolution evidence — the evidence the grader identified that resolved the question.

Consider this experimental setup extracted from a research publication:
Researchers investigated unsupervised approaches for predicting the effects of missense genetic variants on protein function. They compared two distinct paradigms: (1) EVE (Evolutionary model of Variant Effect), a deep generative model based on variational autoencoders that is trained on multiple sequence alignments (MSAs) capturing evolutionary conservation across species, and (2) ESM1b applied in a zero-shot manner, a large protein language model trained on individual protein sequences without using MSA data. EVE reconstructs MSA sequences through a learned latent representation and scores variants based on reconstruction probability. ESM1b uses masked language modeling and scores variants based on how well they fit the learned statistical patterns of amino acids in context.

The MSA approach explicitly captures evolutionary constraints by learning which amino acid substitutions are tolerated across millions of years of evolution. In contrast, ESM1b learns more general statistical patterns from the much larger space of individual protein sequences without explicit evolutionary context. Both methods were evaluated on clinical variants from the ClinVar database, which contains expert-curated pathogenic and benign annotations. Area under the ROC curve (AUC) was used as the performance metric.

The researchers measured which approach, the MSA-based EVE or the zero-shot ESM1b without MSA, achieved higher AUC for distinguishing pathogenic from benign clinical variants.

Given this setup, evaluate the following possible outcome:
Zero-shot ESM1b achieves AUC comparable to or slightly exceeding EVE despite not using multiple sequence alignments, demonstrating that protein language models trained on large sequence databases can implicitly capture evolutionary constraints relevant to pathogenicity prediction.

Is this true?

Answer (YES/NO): YES